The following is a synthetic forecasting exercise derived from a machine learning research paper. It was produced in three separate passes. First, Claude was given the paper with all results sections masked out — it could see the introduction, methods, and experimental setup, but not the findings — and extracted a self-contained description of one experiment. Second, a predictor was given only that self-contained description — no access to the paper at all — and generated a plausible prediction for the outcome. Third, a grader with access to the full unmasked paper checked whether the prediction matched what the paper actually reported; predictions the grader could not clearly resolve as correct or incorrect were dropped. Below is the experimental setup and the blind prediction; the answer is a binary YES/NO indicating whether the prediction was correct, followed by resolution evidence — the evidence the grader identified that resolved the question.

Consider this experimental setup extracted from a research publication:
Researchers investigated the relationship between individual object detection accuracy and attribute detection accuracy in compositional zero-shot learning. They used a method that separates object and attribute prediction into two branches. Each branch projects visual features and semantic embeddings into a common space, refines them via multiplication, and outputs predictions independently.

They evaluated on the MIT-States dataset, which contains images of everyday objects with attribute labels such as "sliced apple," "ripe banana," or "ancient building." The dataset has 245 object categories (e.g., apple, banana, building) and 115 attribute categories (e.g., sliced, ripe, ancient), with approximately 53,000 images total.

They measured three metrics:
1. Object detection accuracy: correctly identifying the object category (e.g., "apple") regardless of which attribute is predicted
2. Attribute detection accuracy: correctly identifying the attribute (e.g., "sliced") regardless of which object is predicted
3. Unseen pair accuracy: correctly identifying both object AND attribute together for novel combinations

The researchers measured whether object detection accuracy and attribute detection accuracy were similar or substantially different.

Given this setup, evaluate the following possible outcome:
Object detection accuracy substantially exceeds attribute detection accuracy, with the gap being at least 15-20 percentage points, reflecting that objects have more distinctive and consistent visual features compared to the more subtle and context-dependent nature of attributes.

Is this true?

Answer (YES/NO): NO